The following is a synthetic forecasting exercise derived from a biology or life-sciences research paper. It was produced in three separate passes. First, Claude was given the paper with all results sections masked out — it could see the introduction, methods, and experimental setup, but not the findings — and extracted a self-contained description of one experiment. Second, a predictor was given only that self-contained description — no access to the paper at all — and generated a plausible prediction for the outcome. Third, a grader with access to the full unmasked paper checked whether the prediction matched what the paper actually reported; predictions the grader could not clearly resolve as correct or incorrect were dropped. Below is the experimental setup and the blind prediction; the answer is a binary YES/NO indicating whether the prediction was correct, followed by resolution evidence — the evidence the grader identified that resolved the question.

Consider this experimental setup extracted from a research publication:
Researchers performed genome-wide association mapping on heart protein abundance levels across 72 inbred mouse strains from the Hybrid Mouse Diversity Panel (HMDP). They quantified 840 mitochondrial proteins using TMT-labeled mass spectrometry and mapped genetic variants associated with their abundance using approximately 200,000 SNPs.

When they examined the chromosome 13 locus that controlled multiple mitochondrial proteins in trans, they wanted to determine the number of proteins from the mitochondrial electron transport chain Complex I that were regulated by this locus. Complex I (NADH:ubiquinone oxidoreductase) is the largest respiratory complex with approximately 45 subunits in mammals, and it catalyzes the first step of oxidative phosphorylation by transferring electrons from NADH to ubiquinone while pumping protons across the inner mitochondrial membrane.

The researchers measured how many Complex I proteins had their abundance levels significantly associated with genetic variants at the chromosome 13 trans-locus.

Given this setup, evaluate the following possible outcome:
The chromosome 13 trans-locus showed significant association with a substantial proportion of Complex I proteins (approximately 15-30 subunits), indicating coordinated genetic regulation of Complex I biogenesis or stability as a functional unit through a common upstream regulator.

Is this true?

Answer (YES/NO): YES